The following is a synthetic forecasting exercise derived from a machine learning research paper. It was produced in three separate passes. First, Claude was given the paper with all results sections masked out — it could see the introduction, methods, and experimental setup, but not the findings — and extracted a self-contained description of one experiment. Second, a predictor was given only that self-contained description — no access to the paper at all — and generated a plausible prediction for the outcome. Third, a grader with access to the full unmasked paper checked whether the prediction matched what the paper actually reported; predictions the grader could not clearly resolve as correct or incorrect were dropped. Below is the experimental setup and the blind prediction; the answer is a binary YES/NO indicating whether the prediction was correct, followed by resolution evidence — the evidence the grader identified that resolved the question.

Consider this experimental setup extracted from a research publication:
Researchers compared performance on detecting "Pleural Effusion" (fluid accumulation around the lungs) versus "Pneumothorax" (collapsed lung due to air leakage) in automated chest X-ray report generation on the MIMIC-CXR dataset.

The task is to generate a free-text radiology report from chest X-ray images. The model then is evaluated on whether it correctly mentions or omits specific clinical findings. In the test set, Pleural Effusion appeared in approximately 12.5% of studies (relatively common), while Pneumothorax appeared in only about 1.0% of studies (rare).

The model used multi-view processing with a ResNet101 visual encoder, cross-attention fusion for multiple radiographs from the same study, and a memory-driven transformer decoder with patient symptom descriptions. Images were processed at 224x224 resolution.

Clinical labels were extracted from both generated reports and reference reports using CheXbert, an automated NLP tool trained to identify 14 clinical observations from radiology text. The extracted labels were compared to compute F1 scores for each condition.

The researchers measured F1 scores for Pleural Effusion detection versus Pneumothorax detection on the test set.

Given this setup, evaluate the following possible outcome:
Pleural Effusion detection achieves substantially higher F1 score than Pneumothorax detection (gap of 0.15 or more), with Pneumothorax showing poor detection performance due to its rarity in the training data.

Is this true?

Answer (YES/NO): YES